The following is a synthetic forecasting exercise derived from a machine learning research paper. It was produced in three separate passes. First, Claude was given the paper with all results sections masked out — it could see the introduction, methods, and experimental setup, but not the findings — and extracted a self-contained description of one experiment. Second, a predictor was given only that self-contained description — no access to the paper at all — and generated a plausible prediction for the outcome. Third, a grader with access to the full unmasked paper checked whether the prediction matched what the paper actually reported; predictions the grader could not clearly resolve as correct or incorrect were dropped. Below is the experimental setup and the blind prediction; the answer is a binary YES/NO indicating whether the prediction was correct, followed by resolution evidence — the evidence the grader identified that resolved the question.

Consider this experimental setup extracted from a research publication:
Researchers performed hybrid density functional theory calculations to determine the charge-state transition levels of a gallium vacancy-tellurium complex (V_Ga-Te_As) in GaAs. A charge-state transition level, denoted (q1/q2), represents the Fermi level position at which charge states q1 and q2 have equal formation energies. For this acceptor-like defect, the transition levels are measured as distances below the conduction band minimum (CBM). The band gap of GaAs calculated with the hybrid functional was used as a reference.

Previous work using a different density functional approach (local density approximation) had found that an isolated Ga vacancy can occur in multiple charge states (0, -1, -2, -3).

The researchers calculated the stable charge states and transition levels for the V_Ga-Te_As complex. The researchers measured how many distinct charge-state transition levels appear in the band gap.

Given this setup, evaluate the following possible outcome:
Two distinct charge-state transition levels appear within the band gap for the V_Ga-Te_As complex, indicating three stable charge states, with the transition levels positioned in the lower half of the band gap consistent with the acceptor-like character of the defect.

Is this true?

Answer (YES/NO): YES